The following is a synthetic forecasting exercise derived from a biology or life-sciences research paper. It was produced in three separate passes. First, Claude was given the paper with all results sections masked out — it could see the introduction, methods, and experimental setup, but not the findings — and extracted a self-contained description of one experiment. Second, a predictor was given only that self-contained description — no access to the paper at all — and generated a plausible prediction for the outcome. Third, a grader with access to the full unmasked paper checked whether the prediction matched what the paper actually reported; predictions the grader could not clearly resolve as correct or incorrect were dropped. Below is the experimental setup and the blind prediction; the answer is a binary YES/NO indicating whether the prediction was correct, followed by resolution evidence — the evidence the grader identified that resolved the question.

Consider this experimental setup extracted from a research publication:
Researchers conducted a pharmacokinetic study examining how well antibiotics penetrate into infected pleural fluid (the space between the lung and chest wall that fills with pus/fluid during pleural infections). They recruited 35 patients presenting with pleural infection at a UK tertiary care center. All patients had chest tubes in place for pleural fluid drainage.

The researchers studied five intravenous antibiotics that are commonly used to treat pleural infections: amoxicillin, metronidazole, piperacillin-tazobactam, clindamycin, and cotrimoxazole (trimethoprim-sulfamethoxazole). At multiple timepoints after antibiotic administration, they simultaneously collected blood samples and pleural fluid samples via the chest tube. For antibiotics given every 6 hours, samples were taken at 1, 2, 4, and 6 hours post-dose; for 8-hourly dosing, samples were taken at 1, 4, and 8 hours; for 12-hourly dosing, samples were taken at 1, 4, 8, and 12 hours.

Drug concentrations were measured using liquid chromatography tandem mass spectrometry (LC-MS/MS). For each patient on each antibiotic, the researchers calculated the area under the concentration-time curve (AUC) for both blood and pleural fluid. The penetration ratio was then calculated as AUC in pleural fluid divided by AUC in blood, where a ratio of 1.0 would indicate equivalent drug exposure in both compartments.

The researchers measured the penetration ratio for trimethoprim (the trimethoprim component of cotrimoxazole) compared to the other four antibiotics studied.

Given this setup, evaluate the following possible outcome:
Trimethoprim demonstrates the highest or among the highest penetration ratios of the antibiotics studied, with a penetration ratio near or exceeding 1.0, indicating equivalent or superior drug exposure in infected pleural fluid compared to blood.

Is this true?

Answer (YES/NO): NO